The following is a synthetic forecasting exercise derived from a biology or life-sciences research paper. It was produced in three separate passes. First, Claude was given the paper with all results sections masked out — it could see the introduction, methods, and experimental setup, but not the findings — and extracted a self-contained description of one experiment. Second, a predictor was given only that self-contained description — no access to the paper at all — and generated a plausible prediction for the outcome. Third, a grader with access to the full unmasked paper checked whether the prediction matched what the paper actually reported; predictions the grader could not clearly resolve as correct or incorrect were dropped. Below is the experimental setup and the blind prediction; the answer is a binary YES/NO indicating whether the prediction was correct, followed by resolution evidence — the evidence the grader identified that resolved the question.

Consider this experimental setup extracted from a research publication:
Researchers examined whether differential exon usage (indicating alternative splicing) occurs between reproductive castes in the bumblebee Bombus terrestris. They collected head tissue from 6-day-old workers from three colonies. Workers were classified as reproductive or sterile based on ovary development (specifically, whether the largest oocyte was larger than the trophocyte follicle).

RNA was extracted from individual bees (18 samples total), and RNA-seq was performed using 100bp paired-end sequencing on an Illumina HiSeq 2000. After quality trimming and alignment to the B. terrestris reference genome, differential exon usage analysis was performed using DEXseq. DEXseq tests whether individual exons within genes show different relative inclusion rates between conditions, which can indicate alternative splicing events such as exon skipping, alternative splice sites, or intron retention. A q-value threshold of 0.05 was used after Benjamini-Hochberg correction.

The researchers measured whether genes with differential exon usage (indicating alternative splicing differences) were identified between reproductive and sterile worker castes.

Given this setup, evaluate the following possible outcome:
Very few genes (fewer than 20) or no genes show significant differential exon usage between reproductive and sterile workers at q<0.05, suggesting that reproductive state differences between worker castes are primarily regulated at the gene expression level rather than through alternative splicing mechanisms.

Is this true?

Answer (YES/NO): NO